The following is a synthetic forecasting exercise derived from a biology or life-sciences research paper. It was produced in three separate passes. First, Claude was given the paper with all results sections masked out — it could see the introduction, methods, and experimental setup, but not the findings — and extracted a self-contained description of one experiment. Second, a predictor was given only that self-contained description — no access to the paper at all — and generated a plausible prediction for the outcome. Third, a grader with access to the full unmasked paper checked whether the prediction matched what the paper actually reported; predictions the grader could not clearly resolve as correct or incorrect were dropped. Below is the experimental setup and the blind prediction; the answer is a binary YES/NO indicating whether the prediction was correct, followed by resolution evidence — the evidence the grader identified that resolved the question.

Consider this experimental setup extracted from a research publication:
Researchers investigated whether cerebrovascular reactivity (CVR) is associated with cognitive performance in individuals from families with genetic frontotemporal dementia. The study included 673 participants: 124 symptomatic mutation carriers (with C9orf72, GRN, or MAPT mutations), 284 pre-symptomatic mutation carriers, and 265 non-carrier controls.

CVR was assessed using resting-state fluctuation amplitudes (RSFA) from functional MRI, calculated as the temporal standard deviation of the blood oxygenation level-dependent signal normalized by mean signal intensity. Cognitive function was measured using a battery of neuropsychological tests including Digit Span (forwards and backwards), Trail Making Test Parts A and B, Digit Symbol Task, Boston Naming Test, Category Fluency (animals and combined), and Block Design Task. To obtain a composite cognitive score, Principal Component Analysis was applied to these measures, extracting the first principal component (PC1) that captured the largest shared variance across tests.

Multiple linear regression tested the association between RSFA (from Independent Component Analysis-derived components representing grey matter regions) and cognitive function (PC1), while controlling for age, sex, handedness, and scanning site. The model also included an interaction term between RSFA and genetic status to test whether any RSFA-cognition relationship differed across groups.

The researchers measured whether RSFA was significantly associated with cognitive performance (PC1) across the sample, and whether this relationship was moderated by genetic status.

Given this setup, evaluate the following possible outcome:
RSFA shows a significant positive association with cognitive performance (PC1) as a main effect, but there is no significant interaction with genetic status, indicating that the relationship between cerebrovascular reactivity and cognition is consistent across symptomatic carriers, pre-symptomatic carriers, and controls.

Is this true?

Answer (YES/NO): NO